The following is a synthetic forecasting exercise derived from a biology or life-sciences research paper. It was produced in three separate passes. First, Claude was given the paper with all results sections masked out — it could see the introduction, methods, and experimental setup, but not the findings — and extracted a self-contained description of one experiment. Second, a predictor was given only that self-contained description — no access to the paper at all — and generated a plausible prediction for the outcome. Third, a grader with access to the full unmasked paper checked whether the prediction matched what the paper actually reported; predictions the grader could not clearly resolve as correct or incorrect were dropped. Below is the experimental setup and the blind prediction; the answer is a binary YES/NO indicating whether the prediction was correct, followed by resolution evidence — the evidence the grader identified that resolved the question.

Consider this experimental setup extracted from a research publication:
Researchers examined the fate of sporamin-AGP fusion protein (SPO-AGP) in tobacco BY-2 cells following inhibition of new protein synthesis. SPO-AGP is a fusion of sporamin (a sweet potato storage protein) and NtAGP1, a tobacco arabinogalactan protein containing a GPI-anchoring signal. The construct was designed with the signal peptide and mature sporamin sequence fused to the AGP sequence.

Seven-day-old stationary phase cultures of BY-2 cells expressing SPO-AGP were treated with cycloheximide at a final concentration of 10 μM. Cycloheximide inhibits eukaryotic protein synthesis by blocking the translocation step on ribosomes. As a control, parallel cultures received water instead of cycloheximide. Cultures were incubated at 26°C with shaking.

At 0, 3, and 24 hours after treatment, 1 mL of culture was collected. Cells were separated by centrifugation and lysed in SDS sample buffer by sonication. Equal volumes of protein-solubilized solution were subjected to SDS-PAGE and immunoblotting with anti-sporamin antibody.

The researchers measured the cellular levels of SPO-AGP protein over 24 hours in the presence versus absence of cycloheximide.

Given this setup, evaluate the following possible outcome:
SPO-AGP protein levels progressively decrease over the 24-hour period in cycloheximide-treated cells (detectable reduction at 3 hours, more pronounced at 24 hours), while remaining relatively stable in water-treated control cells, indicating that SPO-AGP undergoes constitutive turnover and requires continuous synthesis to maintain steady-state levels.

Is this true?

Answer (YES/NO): NO